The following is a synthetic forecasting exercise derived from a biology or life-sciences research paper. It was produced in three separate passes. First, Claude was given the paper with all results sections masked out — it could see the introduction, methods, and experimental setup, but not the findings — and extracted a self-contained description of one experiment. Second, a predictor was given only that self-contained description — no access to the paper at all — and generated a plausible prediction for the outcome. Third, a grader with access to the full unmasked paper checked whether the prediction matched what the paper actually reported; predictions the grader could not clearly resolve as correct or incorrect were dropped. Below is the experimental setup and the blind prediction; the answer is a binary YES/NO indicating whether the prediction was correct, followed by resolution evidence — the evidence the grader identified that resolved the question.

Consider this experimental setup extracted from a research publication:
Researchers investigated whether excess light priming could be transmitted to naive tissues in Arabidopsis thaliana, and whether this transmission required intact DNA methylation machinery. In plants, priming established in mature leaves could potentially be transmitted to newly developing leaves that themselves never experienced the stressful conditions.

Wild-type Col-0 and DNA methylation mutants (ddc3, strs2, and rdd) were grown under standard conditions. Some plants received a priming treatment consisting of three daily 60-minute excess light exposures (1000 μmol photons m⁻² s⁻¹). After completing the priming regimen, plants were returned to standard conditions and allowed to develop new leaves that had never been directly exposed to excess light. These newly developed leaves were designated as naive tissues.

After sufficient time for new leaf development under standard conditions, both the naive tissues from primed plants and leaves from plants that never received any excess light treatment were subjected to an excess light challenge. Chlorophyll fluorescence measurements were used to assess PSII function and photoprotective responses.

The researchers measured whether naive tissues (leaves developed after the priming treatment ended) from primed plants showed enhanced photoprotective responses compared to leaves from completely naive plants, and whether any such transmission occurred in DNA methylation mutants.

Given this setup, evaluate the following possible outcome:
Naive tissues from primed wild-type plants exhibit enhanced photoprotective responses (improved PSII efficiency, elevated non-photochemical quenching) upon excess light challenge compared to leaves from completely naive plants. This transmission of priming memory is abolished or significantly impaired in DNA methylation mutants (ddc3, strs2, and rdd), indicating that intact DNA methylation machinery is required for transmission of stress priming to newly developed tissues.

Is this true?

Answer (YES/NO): NO